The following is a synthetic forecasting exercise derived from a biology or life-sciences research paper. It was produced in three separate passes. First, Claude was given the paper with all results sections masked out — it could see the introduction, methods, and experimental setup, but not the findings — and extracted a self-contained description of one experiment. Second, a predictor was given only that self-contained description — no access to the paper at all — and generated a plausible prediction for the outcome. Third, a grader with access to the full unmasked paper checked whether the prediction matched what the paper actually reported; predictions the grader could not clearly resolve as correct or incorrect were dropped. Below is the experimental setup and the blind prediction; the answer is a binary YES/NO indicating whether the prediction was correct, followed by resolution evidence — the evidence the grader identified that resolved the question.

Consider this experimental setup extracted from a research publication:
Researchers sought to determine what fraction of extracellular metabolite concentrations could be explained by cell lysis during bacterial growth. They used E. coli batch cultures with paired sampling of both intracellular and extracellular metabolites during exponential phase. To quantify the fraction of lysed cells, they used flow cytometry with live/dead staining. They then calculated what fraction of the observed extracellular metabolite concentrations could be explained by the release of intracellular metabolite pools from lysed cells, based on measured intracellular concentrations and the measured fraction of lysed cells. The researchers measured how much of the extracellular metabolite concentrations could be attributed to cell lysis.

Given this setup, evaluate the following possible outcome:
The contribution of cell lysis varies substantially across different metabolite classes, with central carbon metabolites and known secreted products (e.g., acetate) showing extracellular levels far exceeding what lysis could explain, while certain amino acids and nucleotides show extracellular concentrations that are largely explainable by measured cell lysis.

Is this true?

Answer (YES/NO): NO